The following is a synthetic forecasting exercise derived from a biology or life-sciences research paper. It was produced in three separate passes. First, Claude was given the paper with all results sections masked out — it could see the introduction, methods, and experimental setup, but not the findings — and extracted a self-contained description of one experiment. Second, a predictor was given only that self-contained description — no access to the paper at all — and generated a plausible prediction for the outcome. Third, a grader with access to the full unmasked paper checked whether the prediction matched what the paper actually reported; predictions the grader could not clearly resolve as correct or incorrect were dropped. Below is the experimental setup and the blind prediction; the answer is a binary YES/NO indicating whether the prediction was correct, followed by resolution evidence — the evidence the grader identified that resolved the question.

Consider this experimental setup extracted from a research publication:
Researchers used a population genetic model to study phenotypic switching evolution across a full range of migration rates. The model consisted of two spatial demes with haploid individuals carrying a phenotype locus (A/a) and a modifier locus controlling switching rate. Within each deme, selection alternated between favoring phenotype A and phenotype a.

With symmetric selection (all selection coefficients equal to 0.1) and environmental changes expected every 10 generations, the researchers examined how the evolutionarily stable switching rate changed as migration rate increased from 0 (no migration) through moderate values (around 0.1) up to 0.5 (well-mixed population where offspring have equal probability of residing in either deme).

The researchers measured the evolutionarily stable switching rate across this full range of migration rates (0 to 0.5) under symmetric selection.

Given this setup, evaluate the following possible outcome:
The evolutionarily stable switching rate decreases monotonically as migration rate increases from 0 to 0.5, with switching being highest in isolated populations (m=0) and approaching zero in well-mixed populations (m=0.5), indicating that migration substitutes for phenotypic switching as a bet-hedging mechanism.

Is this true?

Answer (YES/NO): NO